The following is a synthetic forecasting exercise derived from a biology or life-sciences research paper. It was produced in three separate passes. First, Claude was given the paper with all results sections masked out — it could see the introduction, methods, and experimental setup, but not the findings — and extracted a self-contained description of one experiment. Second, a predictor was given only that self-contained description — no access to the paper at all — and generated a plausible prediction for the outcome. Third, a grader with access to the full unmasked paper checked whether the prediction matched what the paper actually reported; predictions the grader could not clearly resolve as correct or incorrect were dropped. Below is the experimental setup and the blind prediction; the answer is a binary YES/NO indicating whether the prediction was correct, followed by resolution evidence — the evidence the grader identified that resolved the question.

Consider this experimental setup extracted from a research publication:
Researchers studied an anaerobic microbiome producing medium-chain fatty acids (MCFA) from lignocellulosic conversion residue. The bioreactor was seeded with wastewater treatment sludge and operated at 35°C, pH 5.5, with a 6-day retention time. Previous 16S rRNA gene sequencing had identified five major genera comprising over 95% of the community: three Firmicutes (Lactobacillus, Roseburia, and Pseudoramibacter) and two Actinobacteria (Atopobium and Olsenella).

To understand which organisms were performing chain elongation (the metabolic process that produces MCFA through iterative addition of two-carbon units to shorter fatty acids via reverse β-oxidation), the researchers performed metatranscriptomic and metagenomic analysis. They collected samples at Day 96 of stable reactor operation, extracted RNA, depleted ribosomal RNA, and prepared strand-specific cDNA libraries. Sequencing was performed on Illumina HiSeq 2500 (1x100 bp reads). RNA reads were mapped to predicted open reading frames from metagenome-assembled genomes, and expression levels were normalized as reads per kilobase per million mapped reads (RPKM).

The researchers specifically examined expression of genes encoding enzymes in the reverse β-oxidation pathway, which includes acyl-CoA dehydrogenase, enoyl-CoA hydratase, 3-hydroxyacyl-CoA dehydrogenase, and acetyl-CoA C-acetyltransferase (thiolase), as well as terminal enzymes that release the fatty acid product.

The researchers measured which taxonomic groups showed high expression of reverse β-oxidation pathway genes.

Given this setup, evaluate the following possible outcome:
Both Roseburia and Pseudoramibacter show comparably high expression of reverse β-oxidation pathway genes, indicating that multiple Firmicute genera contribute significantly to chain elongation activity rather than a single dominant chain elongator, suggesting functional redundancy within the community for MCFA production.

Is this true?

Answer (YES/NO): NO